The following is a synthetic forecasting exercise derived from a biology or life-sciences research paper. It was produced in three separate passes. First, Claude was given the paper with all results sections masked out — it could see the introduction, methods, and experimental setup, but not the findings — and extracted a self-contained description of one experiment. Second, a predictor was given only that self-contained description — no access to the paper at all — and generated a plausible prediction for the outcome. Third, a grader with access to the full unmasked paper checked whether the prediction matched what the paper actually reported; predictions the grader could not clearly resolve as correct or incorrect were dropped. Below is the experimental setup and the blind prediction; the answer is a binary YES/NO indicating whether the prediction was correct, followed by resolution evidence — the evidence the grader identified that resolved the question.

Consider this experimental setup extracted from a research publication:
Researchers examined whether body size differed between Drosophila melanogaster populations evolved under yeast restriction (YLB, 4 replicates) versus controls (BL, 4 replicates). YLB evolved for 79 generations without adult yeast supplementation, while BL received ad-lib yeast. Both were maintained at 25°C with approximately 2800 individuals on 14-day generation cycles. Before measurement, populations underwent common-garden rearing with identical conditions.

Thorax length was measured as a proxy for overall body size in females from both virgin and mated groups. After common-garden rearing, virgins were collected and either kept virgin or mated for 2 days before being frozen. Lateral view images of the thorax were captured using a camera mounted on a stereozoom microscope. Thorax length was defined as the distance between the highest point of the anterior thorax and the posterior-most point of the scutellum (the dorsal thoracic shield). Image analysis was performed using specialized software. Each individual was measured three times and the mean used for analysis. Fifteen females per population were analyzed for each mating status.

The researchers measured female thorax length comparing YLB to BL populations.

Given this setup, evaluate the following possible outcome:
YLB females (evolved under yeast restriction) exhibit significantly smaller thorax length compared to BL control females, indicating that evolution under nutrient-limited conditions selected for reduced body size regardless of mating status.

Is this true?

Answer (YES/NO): NO